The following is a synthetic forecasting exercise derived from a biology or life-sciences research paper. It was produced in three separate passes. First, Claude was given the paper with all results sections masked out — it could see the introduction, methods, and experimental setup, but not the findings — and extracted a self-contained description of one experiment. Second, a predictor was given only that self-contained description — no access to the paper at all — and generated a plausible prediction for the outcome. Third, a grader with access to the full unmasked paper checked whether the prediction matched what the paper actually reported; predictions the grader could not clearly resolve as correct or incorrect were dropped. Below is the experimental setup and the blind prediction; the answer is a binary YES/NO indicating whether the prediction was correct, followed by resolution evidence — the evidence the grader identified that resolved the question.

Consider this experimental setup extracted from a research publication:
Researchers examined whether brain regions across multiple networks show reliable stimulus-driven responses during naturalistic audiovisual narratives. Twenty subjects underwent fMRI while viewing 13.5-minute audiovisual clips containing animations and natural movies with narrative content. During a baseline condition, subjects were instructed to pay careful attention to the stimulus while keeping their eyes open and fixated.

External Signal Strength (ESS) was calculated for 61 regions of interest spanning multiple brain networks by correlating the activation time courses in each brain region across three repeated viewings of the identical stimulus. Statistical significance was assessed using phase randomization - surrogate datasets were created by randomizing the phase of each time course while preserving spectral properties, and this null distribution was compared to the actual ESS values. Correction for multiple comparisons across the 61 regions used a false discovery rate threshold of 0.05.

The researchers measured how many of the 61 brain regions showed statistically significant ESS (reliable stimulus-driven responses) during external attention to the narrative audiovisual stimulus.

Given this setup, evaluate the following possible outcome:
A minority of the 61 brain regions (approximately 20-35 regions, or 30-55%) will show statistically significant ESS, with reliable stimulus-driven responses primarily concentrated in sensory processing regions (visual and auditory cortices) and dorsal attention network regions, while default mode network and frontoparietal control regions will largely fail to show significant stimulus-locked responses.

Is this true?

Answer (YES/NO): NO